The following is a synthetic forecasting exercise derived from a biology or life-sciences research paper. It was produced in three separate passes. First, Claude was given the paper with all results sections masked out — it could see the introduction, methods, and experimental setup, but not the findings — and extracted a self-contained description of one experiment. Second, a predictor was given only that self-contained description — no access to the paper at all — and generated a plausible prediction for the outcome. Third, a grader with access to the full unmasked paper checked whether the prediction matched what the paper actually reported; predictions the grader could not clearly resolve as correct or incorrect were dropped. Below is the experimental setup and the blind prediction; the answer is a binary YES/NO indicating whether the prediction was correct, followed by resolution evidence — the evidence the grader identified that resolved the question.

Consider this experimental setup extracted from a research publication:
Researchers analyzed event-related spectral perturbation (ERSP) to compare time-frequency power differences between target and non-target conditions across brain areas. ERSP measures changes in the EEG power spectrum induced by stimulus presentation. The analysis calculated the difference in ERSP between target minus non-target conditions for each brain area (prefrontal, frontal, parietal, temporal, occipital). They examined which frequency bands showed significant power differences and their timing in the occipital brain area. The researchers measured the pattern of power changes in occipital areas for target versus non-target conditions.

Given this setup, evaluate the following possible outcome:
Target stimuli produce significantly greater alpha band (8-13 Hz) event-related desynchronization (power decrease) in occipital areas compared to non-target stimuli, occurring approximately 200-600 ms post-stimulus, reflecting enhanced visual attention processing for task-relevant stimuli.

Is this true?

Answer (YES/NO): NO